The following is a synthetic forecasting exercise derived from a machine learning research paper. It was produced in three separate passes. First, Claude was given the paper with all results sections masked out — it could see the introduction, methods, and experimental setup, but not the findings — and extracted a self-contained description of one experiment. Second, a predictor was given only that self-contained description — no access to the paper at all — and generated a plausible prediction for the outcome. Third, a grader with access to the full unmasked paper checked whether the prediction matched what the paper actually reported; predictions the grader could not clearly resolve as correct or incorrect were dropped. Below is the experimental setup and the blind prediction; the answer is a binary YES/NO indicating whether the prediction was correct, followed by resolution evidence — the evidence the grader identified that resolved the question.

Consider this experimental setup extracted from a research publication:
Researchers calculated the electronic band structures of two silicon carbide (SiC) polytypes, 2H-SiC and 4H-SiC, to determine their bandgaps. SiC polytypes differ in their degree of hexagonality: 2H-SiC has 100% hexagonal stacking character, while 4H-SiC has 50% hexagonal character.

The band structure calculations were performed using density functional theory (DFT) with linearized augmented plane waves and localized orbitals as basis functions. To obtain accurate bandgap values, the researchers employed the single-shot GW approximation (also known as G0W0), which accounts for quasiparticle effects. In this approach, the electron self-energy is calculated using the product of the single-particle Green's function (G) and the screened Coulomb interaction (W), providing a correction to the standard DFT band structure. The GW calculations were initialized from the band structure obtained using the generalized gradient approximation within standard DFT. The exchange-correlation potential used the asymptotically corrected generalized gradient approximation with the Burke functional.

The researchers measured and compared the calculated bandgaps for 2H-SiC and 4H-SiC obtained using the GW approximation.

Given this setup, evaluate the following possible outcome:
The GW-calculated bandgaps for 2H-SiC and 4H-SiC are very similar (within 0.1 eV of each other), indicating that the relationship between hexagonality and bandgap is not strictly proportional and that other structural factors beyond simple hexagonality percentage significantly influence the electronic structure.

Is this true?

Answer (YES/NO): YES